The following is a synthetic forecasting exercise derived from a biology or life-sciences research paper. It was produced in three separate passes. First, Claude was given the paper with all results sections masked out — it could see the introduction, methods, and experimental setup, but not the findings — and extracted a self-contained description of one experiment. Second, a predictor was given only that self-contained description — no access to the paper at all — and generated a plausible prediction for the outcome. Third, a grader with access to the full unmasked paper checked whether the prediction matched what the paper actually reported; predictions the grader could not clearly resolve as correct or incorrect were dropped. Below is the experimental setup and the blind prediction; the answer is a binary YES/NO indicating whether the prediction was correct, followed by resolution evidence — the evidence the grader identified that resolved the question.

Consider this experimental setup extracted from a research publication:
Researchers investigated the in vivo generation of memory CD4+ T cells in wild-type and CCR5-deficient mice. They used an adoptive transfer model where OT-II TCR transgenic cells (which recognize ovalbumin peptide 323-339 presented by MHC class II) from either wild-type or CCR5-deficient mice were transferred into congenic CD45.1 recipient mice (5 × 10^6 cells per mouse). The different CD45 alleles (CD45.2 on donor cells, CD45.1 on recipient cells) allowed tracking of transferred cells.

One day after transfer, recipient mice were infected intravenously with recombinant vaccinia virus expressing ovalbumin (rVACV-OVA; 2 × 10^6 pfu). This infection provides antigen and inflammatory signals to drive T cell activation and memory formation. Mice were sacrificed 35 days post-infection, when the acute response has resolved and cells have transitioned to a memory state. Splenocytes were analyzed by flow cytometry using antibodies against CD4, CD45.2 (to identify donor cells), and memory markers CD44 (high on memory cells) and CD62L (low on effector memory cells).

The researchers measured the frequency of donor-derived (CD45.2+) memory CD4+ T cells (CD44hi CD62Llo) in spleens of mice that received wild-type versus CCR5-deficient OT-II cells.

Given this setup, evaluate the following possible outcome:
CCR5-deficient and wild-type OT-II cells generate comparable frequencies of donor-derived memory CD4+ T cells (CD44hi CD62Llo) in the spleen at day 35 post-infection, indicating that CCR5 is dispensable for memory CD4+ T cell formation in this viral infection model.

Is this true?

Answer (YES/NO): YES